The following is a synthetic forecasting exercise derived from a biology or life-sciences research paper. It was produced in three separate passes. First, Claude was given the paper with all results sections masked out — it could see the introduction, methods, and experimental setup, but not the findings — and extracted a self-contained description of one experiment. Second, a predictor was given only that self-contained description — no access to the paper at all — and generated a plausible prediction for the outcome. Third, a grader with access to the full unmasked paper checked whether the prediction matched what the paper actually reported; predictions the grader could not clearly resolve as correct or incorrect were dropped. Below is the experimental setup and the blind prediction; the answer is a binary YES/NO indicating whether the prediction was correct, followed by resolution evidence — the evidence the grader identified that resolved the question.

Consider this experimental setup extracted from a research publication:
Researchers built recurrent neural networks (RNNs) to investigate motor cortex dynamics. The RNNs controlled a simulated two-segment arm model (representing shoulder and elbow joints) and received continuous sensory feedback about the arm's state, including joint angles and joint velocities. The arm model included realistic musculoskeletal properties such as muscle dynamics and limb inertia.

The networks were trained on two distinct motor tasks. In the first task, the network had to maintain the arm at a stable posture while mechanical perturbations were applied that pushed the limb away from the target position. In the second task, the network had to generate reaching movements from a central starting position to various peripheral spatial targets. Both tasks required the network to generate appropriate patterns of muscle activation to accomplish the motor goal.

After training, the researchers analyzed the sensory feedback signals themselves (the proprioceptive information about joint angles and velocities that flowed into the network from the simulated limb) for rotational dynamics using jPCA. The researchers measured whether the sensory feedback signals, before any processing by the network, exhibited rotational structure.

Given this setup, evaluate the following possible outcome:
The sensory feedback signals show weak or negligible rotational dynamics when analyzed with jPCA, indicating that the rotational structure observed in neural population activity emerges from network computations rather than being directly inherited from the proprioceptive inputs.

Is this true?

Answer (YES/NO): NO